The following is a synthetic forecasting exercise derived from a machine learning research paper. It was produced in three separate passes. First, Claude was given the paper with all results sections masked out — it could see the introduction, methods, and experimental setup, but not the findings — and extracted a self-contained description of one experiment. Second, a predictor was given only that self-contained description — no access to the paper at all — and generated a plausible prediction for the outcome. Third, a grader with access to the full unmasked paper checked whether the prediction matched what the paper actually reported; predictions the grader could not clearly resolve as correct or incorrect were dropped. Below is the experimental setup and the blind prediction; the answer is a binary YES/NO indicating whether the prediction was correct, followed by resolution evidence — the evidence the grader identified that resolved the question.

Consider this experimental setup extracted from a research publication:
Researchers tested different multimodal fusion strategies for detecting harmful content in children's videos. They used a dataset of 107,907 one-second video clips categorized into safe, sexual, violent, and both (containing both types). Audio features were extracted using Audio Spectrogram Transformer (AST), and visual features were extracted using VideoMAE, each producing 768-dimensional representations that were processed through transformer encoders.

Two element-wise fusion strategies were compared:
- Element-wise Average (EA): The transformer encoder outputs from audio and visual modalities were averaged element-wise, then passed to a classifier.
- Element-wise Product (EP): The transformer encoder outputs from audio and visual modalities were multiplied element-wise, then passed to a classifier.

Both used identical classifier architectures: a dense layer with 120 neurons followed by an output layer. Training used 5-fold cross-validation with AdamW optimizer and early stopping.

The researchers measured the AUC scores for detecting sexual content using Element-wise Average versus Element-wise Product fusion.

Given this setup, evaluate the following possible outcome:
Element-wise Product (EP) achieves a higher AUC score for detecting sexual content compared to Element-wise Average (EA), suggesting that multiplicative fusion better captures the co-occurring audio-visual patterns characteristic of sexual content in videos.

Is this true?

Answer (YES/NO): YES